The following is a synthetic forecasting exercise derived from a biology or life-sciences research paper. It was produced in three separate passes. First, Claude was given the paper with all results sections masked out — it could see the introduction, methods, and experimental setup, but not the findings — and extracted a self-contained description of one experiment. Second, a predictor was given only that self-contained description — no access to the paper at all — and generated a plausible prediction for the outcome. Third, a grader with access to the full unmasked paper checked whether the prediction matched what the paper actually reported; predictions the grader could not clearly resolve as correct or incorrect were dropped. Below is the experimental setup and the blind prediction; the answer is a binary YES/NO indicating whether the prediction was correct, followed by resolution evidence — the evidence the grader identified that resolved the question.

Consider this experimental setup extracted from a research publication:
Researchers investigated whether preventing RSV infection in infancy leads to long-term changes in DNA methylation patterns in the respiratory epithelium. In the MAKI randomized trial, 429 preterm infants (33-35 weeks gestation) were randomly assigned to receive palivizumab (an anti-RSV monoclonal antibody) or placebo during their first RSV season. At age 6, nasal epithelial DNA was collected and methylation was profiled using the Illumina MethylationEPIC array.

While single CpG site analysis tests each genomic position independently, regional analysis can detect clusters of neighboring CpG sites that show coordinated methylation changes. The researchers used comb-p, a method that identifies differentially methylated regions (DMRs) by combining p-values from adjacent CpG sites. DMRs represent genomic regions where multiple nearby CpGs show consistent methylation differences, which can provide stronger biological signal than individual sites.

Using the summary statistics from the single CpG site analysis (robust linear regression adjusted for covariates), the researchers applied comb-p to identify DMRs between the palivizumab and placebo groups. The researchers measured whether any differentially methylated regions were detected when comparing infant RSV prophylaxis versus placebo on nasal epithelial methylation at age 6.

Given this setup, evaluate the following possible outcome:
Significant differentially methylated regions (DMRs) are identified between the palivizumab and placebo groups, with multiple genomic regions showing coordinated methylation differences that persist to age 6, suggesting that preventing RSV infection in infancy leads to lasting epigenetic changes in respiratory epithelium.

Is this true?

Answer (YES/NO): YES